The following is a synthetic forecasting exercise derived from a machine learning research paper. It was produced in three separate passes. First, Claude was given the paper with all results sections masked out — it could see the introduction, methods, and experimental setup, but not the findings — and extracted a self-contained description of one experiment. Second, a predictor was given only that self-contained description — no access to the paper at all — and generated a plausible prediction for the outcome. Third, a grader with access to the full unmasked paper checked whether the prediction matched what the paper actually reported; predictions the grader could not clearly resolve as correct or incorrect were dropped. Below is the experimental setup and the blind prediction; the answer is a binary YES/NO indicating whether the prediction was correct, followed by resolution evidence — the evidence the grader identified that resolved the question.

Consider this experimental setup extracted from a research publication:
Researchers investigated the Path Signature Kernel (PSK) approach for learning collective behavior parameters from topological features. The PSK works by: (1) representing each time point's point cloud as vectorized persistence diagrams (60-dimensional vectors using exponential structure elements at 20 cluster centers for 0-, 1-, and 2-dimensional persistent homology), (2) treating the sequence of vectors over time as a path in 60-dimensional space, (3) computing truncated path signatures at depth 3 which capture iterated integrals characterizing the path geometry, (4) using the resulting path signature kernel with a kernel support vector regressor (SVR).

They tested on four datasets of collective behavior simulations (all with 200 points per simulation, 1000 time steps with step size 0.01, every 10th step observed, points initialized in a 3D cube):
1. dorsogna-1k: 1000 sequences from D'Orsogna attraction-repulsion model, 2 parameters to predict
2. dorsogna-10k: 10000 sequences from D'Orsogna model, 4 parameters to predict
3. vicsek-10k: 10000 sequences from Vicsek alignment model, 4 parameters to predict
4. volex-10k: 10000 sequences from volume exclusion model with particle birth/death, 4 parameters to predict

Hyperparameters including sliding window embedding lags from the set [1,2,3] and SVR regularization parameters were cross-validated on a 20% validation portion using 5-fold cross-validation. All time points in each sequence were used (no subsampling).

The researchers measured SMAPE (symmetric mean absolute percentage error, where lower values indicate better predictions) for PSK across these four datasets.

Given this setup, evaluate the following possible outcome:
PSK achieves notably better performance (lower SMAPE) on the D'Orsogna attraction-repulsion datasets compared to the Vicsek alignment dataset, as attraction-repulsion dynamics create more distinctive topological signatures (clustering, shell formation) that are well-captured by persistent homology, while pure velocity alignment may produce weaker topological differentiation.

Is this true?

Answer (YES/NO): YES